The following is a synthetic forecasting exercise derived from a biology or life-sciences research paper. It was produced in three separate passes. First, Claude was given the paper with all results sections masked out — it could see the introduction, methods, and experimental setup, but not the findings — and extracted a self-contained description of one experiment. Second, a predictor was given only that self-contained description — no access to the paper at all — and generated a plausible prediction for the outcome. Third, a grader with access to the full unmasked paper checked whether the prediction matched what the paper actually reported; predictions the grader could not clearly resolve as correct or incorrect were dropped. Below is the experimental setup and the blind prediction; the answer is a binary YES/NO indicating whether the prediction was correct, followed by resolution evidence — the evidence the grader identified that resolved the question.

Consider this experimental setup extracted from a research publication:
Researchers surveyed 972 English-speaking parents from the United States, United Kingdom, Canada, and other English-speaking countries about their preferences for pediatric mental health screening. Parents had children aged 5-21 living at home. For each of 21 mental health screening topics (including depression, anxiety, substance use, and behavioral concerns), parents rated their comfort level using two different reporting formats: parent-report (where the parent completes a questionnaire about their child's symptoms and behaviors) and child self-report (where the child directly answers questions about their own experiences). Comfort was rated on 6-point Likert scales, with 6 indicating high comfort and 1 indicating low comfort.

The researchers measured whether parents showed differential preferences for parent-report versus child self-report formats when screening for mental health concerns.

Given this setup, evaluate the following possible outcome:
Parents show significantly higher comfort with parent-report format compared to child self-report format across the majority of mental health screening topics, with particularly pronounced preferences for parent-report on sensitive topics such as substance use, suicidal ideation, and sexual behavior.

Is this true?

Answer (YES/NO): NO